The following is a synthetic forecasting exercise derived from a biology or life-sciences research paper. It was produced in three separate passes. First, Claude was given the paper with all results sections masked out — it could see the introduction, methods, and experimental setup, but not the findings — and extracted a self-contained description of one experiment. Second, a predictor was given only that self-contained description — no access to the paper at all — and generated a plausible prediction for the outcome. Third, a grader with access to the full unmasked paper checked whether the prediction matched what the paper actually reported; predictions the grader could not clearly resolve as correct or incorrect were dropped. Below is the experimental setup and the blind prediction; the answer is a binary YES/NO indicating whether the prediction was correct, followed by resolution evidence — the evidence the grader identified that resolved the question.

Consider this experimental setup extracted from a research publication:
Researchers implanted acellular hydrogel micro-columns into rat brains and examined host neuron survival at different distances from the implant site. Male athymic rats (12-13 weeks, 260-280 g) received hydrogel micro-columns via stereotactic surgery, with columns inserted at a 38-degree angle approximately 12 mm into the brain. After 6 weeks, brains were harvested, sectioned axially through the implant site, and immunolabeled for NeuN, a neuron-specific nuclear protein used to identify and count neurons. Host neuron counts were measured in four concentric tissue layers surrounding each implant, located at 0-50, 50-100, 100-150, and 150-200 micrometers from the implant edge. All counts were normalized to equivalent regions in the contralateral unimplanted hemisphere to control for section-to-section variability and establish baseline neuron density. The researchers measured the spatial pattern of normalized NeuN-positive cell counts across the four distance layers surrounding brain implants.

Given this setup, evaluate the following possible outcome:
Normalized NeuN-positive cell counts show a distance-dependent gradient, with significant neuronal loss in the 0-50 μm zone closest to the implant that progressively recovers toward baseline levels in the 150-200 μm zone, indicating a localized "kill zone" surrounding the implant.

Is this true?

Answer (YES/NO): YES